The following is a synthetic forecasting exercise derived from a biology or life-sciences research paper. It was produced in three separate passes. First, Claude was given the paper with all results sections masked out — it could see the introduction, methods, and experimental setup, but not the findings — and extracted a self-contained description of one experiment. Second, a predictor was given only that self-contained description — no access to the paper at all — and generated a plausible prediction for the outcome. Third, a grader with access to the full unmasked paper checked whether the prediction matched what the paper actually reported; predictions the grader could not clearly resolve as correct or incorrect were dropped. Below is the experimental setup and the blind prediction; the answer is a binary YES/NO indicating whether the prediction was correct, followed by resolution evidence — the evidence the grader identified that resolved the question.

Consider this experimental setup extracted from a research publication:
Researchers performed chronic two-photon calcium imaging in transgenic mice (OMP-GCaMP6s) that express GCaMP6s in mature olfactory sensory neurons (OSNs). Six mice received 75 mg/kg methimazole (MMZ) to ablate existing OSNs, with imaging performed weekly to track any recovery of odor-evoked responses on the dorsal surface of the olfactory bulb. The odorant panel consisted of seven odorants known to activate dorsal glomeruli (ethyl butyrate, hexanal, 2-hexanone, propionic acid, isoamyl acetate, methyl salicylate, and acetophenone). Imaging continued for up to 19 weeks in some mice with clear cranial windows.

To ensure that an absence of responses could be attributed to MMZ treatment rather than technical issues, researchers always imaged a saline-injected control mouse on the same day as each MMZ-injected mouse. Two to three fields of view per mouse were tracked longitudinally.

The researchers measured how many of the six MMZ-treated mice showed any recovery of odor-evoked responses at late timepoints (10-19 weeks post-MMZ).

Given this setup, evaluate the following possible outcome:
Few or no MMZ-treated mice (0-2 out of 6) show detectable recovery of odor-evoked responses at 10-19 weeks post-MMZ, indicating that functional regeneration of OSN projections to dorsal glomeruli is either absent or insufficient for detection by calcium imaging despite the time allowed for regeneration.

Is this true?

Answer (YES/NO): NO